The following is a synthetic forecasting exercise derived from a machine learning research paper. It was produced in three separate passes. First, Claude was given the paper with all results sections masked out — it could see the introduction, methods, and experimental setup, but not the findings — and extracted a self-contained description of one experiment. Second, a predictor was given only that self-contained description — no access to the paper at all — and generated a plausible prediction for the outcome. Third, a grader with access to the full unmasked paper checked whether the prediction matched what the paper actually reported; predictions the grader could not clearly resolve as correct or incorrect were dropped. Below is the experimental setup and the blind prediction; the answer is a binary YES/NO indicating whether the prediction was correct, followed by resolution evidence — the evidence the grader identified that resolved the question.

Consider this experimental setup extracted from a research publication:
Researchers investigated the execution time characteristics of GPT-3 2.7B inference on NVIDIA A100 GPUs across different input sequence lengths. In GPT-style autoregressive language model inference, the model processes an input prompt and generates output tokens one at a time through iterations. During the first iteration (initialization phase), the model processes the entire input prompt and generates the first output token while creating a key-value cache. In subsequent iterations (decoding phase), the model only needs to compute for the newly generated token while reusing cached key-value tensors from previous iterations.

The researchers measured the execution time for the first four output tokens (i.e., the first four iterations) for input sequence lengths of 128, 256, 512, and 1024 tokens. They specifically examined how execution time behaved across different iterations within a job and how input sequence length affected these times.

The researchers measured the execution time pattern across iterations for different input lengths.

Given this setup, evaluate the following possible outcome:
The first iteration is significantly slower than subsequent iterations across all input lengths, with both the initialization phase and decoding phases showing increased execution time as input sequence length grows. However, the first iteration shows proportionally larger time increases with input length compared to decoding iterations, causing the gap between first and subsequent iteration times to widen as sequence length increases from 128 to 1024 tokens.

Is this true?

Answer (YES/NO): NO